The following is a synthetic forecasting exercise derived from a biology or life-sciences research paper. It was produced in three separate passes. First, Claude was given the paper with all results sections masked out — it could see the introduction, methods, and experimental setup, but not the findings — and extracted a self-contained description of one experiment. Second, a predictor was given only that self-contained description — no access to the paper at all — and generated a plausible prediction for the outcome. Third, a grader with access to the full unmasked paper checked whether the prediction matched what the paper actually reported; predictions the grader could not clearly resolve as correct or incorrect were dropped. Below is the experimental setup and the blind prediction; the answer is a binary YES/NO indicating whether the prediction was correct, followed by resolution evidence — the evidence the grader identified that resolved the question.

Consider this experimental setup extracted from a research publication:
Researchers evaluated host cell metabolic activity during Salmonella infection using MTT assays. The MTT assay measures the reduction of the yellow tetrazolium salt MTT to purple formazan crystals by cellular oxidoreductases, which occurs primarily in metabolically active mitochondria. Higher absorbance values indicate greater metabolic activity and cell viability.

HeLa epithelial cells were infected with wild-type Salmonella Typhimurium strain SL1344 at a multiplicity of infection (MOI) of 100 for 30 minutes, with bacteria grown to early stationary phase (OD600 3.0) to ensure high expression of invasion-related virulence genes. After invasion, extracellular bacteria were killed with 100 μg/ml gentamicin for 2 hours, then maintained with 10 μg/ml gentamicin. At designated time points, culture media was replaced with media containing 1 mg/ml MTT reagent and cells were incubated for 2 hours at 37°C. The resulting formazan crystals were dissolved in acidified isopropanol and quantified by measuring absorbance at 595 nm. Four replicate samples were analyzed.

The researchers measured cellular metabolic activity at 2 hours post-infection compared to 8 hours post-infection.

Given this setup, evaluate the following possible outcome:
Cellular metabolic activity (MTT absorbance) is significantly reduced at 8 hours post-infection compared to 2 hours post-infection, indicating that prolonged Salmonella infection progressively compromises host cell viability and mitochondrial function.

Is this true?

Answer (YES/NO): NO